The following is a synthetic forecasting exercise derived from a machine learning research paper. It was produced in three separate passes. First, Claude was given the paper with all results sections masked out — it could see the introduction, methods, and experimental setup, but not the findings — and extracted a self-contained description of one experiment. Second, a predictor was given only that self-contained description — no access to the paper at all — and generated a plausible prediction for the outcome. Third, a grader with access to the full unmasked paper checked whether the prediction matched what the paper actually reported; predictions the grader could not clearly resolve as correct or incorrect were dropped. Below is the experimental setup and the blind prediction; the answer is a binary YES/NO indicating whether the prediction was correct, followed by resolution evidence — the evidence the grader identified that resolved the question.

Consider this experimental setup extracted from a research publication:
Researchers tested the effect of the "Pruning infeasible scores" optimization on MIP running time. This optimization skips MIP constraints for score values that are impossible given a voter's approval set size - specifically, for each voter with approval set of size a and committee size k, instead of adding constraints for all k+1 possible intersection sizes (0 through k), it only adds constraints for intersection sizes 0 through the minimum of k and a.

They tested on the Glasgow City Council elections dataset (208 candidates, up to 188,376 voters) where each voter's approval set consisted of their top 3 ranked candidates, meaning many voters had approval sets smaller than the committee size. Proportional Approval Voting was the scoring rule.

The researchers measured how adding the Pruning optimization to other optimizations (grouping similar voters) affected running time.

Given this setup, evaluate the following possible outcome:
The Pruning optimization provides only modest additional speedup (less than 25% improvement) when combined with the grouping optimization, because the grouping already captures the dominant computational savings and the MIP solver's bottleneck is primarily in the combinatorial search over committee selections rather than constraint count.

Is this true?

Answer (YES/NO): NO